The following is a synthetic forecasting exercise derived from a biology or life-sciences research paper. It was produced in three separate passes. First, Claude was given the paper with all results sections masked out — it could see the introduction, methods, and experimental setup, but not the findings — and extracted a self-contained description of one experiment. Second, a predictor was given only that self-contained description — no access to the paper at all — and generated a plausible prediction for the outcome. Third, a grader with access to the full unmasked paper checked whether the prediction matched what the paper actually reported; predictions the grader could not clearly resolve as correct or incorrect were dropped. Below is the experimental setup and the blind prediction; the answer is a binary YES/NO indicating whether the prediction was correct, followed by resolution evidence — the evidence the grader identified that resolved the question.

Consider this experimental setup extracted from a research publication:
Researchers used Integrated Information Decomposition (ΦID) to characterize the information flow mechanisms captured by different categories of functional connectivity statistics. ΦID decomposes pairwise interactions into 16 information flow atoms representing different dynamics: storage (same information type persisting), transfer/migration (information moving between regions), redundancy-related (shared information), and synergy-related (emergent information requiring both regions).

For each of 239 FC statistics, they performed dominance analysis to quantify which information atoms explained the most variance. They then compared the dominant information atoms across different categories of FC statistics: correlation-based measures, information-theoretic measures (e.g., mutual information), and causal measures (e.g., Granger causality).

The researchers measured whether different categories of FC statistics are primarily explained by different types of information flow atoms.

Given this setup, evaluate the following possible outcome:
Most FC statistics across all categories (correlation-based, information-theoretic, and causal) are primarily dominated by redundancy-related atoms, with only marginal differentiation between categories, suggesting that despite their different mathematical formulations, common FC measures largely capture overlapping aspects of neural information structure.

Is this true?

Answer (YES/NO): NO